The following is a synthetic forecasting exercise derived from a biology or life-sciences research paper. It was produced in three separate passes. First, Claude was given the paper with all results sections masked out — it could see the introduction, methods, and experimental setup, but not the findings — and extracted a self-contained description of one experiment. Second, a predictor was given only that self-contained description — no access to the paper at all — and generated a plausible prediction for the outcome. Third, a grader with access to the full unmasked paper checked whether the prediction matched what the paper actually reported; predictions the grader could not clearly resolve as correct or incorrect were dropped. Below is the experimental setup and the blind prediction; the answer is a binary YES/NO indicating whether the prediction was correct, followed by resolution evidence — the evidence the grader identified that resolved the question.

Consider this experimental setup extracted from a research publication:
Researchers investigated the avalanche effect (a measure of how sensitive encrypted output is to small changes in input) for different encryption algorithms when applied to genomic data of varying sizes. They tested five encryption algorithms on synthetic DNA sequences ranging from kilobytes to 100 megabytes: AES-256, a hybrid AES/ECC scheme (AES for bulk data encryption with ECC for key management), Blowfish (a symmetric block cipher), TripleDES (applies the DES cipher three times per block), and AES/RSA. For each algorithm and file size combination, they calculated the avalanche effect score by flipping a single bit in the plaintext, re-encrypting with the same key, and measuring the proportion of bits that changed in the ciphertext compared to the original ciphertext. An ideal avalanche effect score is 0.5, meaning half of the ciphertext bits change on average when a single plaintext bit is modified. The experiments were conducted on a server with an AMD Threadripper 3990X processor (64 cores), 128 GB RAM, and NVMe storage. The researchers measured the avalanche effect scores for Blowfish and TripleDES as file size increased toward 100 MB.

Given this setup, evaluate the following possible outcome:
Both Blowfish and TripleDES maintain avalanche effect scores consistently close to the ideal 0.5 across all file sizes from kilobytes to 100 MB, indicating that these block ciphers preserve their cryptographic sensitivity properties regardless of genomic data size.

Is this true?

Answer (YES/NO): NO